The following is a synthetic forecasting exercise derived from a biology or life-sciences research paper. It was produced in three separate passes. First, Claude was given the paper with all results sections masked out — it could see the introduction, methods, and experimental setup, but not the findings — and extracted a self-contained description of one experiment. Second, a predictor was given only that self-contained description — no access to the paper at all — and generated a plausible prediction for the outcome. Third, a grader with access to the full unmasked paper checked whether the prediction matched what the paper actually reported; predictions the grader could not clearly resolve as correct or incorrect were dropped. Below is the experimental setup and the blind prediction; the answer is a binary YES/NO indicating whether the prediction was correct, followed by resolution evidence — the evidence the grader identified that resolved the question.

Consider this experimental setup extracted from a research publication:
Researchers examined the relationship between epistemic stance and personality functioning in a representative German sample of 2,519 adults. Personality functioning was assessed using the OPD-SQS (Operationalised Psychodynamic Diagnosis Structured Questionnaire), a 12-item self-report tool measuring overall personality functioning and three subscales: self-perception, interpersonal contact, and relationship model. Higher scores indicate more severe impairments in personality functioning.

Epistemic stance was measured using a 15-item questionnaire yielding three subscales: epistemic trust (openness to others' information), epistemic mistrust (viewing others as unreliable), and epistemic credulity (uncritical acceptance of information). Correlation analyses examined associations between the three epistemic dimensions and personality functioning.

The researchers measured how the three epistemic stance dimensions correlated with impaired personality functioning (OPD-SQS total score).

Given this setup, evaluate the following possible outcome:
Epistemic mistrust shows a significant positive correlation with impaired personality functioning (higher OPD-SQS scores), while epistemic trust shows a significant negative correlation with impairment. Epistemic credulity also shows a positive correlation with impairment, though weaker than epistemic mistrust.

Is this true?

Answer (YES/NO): NO